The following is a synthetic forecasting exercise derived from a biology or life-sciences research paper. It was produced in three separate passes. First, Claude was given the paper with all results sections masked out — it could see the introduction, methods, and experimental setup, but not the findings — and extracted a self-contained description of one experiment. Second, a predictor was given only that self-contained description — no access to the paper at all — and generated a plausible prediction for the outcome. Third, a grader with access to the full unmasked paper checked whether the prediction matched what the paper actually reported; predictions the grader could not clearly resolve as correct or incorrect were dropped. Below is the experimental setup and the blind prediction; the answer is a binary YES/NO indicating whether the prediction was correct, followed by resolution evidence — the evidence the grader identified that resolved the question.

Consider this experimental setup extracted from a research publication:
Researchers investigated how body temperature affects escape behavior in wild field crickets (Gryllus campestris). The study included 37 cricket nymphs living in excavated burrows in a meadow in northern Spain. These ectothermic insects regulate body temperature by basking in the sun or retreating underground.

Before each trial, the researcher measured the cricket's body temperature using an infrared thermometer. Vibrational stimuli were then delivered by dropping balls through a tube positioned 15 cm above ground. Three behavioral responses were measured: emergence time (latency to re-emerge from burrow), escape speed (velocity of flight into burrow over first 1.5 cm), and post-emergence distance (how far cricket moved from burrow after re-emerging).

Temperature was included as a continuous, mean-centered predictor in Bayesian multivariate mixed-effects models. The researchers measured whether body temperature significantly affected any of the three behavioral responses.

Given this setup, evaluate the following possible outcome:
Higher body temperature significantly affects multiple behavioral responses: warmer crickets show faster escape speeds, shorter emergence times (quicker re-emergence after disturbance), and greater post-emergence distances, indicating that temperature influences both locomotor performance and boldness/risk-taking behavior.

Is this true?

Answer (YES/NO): NO